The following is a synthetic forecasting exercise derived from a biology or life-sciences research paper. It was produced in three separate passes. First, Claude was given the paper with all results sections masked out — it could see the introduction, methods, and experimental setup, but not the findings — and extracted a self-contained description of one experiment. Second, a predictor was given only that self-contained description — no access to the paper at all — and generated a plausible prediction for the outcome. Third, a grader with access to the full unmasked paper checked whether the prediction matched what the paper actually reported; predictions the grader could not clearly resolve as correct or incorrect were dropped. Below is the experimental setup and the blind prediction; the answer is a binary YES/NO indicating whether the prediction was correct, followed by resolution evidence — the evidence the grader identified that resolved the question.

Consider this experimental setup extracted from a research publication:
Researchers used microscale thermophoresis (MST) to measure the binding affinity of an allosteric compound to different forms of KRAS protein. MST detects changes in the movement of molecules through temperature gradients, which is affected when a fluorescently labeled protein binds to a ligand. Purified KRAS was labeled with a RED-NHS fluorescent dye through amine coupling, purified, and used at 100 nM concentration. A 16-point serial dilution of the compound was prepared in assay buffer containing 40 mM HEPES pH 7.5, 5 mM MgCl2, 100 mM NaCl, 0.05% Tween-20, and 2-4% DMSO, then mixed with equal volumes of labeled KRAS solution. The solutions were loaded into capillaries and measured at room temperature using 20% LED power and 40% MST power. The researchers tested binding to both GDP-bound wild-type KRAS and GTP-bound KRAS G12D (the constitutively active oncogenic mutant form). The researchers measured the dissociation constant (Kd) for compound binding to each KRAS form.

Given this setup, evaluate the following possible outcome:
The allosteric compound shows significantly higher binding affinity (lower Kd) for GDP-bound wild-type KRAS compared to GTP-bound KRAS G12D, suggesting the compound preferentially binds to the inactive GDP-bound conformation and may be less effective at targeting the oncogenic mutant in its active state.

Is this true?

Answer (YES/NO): NO